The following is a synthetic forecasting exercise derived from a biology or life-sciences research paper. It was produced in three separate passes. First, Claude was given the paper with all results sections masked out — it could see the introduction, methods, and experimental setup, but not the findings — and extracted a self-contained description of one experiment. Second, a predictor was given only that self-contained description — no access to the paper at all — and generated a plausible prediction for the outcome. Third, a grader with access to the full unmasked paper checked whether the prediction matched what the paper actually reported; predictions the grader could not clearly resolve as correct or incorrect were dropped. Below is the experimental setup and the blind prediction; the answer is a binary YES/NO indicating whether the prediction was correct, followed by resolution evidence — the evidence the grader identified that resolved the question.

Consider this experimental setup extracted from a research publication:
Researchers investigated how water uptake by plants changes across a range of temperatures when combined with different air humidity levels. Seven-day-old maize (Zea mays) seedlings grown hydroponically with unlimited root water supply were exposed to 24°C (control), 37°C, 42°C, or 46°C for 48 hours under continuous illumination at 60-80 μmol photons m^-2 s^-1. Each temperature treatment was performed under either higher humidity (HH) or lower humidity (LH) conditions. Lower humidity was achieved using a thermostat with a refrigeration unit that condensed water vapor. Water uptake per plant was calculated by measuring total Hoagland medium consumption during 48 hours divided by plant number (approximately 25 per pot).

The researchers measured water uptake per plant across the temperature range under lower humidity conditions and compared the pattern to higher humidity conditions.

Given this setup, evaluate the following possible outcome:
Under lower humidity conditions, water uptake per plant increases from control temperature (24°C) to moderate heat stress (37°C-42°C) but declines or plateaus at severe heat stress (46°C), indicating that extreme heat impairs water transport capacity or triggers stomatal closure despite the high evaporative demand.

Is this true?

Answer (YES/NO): NO